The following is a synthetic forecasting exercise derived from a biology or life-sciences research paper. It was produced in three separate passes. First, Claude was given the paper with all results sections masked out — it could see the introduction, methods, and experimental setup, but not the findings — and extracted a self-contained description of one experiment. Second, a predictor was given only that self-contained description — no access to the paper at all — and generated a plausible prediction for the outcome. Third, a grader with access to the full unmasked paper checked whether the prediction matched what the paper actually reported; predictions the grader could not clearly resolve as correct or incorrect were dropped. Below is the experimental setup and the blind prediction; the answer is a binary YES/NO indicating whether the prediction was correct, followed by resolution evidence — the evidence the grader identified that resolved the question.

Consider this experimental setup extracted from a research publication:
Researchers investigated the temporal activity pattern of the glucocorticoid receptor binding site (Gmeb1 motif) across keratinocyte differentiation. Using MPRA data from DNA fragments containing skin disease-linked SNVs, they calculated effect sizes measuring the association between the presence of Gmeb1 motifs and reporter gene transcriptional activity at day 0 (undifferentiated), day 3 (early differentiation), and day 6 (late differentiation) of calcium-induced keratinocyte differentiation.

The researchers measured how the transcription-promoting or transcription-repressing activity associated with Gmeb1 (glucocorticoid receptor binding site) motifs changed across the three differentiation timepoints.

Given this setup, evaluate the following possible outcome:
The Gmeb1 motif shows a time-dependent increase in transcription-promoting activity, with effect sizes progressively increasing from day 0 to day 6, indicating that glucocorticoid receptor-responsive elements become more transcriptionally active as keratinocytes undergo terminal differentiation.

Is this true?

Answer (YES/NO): NO